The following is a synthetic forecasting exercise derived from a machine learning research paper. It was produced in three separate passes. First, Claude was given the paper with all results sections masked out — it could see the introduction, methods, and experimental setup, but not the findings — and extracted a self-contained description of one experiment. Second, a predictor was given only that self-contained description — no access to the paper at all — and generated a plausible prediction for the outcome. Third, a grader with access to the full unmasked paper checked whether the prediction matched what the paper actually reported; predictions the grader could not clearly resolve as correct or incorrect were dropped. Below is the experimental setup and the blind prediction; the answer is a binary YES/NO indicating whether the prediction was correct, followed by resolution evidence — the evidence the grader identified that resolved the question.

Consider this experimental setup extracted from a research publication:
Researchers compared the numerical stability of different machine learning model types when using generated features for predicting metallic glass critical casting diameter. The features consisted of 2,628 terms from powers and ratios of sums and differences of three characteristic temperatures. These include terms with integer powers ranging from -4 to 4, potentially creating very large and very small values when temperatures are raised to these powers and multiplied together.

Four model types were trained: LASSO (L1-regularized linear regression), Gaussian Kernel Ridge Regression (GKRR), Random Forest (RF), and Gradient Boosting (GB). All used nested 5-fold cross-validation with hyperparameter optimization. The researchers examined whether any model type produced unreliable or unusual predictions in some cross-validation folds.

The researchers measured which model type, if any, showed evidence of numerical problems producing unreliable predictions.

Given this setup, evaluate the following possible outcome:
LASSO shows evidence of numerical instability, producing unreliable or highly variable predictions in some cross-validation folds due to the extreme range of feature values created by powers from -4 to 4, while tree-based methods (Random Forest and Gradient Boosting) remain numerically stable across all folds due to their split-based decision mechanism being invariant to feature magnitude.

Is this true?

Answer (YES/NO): YES